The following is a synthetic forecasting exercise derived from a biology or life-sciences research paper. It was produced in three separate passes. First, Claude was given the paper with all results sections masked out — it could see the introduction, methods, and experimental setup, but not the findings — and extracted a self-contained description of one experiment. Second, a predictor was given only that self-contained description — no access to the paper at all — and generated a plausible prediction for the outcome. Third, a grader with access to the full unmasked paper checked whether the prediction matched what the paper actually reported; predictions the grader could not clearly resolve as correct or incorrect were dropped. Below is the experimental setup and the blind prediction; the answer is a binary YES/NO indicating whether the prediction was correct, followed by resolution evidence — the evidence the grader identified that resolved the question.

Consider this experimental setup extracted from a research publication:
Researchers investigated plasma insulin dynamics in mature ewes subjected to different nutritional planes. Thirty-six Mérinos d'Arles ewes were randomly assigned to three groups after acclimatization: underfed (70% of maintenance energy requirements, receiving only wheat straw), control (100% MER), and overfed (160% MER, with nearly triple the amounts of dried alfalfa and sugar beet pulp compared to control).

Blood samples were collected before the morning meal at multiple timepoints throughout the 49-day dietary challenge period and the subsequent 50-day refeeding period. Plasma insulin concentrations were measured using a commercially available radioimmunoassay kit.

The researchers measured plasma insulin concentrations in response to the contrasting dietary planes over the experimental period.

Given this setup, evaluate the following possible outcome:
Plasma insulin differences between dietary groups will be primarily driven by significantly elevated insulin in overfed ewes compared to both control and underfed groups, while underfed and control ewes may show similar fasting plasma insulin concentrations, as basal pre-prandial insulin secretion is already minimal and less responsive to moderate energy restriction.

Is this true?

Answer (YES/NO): YES